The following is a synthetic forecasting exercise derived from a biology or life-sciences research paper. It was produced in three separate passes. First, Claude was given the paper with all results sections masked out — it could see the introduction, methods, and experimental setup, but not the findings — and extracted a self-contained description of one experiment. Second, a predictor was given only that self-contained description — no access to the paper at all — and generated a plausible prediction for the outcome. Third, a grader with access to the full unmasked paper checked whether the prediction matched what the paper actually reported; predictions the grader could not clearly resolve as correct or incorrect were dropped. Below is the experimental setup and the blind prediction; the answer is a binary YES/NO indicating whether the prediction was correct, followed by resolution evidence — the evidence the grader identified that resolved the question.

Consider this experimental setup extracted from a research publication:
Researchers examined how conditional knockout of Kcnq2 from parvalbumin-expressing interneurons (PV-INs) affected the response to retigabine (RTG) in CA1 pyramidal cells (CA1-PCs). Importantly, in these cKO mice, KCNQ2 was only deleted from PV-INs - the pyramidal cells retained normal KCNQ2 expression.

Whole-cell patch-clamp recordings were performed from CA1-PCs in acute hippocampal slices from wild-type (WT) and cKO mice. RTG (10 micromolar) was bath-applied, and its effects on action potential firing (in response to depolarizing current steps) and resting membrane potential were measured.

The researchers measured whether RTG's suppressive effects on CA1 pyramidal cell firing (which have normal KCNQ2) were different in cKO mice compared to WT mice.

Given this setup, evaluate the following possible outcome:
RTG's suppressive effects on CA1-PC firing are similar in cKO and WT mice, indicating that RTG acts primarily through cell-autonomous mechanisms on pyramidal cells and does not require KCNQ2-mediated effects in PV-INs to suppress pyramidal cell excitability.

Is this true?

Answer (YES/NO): YES